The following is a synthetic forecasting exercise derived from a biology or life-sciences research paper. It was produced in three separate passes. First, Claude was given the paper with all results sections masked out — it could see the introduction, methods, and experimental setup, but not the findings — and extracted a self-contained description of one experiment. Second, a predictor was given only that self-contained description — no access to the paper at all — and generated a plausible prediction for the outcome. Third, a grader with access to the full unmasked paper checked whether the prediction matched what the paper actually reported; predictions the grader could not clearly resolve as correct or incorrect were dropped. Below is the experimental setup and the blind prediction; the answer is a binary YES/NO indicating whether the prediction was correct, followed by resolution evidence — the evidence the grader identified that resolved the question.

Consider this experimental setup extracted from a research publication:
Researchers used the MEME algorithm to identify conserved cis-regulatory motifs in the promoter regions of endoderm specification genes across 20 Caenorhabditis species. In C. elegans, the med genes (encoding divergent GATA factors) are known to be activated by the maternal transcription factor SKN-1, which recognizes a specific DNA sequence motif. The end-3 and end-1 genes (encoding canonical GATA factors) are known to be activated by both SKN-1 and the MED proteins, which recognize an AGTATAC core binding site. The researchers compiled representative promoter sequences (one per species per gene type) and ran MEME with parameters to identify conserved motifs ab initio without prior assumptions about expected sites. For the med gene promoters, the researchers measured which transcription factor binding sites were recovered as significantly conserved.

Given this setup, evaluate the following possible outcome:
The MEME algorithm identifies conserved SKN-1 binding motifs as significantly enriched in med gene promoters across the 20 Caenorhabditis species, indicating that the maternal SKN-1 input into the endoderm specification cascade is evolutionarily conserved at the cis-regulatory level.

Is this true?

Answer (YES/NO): YES